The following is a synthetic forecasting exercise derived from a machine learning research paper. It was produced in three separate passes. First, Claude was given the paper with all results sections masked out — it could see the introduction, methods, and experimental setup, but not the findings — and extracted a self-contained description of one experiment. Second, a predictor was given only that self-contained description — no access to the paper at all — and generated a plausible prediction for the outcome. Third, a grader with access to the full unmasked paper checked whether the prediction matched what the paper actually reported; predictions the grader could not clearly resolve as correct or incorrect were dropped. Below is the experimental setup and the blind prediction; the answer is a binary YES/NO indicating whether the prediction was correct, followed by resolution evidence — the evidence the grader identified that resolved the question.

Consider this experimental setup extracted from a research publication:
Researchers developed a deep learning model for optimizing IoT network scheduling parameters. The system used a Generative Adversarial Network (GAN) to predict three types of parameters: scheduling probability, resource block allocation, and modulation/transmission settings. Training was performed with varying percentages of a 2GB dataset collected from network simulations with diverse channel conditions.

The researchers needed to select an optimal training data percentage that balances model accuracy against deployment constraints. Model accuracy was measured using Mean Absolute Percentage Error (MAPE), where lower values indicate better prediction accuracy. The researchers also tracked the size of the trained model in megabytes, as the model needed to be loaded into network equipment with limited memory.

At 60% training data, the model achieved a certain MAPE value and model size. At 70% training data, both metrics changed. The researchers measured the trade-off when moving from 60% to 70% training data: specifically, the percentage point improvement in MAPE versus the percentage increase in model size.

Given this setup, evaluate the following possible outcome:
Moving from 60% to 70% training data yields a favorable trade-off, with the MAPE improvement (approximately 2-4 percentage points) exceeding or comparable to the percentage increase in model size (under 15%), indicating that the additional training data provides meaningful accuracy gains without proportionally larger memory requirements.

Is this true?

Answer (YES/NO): NO